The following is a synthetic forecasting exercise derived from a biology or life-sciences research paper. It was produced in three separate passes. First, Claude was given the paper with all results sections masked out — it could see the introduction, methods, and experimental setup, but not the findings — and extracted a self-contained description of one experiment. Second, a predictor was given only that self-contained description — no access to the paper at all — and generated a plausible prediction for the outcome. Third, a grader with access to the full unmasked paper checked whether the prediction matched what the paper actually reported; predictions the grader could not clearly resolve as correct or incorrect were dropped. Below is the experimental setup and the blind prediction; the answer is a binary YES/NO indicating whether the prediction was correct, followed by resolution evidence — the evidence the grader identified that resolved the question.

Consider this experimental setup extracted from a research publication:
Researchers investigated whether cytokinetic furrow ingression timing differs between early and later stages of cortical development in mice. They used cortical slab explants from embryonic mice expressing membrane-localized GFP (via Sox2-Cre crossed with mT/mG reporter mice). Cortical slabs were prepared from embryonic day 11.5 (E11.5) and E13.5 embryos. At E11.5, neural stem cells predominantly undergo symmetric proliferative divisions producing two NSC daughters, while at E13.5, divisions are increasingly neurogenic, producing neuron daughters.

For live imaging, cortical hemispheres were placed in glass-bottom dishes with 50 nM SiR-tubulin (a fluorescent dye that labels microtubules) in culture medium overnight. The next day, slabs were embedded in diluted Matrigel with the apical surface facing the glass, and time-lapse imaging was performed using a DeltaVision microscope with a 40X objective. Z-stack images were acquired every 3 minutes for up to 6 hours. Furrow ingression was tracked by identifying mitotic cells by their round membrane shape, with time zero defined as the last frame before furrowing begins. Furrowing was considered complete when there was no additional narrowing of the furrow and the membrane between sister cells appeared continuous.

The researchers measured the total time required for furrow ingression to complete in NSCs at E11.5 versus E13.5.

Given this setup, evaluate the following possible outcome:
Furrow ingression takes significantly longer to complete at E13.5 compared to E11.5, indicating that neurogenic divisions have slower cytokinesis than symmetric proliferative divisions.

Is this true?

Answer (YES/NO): NO